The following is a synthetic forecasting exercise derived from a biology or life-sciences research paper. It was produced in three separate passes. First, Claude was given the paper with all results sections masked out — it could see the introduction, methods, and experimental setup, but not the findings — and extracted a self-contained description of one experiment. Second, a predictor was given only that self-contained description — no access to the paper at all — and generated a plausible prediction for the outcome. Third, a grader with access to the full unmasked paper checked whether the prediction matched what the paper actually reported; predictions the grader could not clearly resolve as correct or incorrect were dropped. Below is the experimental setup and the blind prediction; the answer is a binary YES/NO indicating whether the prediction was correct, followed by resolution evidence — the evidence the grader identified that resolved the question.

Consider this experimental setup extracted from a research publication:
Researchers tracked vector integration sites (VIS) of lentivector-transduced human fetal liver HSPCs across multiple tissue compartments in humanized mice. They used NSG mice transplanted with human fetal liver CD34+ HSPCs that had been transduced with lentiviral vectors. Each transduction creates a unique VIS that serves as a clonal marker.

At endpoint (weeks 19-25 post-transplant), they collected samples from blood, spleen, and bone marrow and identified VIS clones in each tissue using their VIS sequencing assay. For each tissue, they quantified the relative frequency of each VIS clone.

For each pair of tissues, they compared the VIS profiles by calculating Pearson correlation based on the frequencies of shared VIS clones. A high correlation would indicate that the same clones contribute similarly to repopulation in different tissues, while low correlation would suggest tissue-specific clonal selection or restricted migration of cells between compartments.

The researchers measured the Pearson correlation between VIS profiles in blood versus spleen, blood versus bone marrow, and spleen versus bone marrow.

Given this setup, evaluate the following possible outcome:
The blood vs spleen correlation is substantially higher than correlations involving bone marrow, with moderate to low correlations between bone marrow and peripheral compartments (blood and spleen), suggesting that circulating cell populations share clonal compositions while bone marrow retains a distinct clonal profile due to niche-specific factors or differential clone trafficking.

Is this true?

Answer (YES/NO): YES